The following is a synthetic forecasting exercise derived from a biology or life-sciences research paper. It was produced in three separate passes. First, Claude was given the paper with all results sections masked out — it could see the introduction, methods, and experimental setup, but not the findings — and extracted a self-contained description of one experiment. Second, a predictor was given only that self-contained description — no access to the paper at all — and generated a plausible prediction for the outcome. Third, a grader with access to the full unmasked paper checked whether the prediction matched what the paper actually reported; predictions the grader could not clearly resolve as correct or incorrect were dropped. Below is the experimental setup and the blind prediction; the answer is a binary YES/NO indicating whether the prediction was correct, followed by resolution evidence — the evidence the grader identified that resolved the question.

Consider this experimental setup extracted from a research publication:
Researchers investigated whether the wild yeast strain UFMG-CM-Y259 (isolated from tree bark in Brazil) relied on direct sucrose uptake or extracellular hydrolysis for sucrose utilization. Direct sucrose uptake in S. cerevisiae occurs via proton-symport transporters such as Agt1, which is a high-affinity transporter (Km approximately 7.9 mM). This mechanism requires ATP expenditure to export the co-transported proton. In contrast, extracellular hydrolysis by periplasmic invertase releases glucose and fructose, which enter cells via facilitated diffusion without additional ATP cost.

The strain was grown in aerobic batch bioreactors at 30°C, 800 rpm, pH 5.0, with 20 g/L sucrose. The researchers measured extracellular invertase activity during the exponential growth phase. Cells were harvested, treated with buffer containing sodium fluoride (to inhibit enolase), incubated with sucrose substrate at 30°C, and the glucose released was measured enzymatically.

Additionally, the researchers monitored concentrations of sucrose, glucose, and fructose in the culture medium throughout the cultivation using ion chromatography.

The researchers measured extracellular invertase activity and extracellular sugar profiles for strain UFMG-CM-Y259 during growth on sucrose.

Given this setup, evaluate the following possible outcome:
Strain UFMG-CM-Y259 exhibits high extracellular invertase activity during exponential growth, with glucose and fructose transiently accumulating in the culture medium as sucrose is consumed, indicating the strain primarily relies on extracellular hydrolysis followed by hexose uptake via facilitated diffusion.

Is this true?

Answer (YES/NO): YES